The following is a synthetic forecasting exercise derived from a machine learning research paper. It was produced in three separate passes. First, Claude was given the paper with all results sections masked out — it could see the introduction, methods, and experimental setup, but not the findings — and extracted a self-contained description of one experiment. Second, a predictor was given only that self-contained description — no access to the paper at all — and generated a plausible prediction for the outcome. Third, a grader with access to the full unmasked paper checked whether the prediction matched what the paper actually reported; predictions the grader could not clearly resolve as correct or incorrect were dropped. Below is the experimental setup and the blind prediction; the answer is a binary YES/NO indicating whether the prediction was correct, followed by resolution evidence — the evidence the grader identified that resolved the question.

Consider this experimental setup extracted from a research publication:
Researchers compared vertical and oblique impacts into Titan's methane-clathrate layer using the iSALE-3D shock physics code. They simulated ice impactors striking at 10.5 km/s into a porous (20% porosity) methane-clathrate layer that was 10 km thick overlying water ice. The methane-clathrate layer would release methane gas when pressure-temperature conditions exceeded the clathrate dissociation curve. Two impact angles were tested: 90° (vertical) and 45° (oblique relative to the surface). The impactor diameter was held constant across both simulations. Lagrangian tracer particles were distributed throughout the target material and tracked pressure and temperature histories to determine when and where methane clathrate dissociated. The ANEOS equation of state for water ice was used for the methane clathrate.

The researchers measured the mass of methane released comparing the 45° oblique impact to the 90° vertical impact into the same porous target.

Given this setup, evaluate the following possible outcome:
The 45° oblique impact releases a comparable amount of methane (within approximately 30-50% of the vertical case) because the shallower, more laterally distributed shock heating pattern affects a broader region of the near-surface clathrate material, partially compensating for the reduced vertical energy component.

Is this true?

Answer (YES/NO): NO